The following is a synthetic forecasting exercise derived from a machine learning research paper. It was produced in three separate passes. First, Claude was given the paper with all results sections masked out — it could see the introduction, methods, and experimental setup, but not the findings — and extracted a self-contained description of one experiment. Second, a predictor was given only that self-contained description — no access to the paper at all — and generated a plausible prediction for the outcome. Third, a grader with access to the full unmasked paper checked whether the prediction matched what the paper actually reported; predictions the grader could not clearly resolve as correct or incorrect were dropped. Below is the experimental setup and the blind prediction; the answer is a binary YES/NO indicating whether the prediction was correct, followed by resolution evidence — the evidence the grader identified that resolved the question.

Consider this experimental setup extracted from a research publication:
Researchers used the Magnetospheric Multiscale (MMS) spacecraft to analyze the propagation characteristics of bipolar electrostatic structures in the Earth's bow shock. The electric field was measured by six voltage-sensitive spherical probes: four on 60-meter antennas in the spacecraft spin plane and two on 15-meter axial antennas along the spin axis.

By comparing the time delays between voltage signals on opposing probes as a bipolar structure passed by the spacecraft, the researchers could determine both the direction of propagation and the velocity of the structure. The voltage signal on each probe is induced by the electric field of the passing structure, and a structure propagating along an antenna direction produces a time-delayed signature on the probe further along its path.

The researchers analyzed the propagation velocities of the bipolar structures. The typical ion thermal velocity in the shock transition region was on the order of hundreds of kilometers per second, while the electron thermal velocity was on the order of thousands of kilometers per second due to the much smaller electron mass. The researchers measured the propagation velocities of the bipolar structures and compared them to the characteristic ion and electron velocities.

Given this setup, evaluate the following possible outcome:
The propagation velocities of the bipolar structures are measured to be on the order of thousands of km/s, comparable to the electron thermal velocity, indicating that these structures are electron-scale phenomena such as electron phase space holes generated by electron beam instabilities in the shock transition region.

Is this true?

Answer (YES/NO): NO